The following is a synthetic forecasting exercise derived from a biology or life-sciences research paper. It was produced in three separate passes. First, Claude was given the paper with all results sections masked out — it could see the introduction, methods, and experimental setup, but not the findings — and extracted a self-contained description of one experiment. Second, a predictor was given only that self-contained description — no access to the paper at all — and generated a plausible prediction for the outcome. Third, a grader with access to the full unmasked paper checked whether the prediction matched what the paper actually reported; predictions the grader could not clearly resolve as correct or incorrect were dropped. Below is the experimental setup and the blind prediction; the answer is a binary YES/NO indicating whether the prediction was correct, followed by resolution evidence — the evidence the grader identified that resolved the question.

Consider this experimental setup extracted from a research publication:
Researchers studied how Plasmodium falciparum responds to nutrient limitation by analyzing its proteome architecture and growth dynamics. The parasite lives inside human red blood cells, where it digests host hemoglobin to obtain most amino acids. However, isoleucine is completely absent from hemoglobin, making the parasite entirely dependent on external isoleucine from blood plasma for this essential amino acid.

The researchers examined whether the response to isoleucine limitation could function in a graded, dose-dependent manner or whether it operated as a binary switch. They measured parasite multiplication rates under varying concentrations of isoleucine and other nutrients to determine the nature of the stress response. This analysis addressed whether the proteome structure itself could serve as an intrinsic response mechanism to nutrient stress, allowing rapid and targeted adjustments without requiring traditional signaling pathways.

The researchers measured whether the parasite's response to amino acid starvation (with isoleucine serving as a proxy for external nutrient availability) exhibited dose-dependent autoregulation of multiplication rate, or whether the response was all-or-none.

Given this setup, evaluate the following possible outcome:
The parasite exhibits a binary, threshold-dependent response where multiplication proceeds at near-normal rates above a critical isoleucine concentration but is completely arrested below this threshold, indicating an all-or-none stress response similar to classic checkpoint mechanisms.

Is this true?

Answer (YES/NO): NO